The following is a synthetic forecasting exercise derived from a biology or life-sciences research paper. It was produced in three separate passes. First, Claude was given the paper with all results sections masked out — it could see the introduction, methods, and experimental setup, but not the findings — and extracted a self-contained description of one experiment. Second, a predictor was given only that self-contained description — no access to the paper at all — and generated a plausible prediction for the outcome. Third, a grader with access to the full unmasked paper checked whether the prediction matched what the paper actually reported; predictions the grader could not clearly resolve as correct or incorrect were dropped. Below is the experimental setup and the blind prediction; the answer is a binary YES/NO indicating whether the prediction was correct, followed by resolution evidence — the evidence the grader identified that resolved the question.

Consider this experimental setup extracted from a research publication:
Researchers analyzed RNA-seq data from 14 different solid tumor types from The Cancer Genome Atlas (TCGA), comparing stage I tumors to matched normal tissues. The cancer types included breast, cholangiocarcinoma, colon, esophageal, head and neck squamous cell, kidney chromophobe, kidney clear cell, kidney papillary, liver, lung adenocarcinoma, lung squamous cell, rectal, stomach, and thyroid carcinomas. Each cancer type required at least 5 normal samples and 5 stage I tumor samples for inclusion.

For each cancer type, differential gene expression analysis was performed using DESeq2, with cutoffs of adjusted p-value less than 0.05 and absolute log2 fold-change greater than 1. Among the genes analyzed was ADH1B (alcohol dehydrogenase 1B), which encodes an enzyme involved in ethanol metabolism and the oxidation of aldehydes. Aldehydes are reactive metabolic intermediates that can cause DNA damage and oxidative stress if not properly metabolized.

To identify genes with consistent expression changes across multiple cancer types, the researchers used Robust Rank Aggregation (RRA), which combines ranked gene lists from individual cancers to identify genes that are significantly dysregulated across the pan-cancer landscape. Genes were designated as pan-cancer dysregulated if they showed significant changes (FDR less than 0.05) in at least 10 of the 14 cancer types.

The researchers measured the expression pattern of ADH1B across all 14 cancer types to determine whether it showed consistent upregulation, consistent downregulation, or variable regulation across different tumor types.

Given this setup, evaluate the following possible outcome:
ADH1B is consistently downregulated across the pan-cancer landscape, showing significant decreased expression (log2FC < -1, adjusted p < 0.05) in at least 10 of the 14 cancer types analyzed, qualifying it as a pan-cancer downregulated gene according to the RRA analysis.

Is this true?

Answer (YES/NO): YES